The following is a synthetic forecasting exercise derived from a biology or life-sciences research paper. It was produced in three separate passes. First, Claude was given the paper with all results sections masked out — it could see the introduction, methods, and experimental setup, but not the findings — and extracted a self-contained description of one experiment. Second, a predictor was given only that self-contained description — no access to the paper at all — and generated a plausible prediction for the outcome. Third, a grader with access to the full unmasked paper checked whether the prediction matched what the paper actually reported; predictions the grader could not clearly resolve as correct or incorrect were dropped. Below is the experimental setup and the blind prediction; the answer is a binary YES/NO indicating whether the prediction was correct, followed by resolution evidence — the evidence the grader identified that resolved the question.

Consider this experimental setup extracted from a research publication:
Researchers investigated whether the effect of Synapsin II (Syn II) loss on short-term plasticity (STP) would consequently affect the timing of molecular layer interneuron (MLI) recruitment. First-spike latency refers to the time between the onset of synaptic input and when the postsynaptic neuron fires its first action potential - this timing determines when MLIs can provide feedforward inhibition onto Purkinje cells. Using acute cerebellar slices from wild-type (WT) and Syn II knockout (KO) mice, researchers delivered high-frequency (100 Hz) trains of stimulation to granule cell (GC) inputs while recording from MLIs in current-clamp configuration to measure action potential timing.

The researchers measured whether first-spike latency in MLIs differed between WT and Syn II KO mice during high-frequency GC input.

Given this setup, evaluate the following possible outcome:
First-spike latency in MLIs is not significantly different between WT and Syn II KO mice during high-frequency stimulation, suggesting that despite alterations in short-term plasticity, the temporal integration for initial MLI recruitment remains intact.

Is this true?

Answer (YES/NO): NO